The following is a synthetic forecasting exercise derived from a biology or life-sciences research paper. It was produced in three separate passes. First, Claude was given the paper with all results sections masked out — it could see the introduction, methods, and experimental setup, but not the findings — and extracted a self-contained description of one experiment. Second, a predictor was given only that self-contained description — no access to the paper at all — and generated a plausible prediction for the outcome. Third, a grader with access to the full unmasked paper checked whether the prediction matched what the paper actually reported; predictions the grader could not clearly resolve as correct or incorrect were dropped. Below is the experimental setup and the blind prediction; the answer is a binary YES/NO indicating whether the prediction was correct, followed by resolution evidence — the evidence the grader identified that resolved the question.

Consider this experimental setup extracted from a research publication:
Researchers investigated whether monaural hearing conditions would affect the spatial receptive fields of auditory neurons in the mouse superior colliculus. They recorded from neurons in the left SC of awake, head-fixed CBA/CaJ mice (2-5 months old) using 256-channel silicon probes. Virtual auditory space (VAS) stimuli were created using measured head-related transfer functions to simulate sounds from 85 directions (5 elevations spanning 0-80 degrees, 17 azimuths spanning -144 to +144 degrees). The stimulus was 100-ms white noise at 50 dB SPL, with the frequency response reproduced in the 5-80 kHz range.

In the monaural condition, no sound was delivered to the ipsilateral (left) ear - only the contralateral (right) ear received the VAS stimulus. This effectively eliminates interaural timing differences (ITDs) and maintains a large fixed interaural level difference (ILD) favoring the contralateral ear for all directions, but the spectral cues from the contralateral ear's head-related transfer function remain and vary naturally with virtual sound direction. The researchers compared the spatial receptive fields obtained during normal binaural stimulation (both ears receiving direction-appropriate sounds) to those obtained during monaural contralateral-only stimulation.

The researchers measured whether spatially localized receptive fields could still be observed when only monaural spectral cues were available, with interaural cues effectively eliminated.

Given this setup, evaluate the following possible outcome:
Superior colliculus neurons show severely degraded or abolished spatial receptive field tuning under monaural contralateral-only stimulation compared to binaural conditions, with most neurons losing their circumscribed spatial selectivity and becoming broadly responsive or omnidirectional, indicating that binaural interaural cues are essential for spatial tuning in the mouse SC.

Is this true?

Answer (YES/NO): NO